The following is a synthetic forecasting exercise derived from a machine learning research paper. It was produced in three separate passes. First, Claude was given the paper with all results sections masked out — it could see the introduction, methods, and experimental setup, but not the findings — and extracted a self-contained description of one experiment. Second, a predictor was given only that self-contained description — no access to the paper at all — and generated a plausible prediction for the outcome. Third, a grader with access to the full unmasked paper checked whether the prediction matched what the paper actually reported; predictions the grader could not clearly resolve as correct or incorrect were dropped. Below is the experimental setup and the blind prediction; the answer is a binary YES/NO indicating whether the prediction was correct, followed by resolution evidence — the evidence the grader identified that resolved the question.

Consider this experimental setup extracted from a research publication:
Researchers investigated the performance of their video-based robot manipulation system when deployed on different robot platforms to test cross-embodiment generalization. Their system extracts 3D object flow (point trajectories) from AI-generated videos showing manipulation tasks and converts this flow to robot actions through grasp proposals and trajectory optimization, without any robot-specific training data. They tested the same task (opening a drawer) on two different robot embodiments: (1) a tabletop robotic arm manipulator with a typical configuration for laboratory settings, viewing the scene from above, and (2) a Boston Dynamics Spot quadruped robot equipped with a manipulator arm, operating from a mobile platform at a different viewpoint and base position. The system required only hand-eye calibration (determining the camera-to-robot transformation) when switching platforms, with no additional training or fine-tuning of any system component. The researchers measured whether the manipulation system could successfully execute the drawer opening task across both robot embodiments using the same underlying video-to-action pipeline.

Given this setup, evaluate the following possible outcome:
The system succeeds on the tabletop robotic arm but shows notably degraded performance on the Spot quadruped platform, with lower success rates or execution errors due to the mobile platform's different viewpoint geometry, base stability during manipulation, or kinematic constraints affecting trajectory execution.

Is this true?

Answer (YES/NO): NO